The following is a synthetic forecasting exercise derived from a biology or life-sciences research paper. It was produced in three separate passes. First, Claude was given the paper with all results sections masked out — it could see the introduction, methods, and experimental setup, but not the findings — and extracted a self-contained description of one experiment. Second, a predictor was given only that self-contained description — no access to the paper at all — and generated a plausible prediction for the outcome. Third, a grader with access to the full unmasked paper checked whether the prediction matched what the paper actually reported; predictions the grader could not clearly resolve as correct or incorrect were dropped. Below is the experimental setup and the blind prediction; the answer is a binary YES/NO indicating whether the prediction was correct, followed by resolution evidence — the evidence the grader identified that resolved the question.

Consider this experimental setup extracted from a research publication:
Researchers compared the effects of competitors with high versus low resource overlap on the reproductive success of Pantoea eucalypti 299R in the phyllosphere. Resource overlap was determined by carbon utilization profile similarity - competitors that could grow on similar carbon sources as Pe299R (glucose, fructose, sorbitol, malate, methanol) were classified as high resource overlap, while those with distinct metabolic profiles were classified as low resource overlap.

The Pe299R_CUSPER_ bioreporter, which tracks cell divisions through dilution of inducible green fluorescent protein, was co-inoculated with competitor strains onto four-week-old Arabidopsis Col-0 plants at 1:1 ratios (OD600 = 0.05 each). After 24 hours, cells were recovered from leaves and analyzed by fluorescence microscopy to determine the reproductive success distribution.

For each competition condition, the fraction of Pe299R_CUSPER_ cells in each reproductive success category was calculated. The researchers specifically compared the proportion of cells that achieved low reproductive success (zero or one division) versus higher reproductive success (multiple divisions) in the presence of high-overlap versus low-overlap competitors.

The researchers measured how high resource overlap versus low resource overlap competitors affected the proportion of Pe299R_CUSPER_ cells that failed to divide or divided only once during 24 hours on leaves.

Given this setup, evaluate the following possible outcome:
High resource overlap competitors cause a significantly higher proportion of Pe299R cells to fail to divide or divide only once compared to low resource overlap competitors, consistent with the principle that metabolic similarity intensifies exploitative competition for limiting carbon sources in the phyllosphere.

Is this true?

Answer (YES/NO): NO